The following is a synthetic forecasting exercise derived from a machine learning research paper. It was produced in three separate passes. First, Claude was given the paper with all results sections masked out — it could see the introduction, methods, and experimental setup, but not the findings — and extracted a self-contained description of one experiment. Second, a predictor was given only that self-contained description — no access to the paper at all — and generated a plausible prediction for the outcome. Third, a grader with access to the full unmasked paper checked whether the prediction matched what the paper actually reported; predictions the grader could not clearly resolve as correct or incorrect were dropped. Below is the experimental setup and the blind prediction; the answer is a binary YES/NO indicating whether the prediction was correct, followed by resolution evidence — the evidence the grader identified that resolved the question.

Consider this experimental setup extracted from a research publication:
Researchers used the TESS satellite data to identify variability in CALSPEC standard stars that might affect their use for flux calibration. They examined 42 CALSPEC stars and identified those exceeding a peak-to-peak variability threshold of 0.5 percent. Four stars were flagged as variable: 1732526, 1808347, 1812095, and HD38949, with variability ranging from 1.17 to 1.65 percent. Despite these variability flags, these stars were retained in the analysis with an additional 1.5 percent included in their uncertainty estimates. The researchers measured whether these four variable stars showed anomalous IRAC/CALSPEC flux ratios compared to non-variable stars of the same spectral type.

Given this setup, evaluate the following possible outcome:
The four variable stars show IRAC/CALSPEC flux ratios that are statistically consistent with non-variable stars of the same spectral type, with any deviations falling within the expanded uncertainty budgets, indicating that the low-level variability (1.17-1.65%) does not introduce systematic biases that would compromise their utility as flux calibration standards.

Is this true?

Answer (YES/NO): YES